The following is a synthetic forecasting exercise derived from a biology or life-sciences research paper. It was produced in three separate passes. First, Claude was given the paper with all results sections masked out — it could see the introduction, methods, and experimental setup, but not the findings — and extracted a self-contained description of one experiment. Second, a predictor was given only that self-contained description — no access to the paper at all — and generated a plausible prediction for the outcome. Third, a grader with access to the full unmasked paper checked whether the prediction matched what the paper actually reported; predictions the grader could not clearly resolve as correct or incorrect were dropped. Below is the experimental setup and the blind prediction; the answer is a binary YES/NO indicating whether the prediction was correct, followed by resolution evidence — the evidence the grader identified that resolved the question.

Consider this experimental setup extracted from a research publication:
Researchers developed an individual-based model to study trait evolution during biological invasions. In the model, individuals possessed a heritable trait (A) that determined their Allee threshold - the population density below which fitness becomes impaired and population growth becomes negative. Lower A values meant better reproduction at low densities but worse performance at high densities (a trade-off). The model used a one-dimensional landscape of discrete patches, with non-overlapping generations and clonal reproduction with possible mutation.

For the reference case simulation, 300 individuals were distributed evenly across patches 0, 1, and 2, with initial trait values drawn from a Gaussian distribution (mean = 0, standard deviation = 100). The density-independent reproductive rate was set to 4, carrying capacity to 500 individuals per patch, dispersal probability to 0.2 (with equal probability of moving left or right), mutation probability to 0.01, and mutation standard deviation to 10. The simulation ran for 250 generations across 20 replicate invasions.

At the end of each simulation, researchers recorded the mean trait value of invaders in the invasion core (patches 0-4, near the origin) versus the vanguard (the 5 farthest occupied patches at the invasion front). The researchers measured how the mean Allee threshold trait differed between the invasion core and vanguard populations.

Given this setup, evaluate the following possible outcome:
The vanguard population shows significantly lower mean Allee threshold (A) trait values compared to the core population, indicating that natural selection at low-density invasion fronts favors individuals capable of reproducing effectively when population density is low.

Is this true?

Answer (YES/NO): YES